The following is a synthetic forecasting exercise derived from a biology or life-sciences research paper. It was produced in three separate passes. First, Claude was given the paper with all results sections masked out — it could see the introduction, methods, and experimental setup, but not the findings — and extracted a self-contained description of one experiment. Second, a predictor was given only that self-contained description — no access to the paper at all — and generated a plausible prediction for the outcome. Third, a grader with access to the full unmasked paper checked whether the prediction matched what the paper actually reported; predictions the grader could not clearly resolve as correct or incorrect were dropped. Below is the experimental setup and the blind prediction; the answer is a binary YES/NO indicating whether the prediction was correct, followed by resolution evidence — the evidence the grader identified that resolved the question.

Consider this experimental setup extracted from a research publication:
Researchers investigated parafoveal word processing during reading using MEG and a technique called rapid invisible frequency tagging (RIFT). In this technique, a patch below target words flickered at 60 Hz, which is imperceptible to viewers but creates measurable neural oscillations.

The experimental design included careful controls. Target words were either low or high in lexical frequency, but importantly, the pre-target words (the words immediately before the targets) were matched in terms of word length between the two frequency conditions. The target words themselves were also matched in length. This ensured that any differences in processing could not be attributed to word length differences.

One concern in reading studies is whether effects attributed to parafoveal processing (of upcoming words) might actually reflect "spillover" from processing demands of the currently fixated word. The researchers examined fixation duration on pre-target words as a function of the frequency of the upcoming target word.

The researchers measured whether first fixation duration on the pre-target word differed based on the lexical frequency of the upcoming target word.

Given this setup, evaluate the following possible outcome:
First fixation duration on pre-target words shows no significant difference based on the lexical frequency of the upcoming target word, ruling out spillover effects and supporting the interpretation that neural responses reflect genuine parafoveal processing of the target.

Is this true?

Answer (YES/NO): YES